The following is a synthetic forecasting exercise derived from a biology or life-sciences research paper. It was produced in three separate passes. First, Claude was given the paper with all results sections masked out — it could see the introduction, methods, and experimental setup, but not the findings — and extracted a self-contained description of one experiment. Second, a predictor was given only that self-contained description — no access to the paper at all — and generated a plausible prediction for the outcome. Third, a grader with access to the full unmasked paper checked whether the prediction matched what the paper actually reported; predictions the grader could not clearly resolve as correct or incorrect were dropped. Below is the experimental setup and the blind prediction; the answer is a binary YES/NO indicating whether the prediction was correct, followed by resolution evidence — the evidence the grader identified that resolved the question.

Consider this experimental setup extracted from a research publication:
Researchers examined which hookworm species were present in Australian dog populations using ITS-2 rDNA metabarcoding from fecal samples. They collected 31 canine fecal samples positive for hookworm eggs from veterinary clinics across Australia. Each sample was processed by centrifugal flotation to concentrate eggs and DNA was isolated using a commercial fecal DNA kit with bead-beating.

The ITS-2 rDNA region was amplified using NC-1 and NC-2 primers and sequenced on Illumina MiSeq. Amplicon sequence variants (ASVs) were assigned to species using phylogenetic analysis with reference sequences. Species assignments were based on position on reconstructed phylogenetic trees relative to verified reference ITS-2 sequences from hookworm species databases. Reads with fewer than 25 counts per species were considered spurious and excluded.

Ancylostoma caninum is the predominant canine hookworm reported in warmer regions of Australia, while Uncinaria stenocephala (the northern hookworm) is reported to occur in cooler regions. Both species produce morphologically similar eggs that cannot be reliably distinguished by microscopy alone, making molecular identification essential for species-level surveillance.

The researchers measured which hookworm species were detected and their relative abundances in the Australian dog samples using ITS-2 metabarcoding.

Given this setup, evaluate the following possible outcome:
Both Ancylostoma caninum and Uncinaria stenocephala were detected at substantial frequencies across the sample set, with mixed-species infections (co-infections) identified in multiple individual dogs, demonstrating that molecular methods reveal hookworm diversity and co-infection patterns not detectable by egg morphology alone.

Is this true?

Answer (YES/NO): NO